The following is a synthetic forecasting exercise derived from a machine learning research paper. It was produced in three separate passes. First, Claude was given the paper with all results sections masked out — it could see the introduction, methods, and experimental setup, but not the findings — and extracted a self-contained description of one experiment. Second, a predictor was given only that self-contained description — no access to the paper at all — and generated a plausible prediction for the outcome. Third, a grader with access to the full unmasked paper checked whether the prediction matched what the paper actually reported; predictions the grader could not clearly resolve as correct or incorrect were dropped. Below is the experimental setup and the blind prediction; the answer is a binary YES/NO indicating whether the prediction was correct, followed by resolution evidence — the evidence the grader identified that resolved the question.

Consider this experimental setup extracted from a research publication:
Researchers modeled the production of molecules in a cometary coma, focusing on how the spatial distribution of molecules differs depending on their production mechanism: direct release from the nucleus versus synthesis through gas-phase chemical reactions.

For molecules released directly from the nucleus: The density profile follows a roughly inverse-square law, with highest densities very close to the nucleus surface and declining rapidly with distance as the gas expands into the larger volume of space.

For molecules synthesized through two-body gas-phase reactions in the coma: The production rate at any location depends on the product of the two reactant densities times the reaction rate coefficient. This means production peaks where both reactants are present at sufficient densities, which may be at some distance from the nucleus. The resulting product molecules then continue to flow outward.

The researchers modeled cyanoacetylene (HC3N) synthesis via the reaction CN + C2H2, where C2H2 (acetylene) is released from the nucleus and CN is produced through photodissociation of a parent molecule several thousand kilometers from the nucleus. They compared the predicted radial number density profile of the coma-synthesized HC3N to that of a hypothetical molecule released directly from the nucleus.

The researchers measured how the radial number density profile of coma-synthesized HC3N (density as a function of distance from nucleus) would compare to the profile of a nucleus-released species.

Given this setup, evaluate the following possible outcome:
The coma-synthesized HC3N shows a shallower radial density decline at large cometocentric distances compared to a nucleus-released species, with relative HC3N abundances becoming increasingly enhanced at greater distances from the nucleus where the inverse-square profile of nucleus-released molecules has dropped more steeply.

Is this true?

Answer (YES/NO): YES